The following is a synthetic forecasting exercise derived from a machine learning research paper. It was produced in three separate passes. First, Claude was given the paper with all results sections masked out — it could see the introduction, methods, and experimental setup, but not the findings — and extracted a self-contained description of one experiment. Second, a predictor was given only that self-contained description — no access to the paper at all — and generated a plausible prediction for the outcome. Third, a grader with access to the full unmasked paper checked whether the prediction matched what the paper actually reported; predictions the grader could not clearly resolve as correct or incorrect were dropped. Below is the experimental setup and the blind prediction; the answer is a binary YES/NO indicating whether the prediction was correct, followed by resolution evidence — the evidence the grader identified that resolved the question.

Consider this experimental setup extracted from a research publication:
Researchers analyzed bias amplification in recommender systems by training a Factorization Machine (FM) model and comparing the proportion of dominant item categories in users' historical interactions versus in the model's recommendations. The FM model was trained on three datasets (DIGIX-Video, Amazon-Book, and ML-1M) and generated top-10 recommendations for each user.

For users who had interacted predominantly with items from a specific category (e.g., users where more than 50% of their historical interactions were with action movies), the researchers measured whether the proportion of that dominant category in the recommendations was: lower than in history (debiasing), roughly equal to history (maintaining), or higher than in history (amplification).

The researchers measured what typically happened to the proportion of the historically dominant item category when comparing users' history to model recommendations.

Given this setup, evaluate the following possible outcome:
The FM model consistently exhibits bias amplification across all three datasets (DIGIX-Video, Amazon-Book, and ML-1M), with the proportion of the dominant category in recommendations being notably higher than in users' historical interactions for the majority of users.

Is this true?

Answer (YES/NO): YES